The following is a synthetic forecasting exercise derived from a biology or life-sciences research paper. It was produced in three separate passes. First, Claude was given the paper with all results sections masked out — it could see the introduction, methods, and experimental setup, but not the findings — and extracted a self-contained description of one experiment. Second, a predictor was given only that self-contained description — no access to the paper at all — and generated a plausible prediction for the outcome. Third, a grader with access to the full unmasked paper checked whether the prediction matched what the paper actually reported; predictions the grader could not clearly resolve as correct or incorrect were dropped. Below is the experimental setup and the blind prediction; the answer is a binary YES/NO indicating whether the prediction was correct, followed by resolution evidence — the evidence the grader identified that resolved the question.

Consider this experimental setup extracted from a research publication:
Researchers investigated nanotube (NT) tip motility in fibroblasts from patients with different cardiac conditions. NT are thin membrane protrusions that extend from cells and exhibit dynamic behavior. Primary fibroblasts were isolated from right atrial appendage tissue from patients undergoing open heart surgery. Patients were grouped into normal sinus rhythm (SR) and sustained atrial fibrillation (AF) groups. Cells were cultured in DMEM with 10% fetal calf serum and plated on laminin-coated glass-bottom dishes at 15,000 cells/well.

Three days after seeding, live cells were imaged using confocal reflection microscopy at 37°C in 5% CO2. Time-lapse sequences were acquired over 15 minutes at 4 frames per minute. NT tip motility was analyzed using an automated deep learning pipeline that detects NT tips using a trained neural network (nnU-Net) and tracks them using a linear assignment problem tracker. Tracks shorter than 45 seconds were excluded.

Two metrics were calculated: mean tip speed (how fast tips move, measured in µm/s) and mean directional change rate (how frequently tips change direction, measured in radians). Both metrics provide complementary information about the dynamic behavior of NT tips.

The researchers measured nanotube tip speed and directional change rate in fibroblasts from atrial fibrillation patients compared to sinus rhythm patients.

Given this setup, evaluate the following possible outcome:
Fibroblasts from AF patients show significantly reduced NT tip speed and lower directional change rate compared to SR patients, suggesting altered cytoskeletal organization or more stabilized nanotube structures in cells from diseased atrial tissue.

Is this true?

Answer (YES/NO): NO